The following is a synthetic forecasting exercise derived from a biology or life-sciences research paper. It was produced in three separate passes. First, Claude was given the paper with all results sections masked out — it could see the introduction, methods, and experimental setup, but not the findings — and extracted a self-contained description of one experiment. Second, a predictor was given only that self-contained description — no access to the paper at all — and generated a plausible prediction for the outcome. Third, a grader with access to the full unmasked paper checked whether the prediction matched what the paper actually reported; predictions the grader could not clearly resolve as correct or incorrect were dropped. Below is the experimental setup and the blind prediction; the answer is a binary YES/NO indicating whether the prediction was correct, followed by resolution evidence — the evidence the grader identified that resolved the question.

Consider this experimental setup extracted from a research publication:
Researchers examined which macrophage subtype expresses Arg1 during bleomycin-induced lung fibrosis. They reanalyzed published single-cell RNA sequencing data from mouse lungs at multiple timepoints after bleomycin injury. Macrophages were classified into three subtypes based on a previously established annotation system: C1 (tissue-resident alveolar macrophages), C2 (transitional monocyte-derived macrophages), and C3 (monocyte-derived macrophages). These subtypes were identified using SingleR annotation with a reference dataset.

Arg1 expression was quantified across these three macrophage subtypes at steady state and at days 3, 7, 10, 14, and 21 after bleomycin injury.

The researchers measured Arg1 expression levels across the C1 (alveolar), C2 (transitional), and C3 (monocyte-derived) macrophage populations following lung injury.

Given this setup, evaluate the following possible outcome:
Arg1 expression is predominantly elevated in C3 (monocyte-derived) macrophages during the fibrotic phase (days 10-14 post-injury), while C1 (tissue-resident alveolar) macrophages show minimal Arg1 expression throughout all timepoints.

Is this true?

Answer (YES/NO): NO